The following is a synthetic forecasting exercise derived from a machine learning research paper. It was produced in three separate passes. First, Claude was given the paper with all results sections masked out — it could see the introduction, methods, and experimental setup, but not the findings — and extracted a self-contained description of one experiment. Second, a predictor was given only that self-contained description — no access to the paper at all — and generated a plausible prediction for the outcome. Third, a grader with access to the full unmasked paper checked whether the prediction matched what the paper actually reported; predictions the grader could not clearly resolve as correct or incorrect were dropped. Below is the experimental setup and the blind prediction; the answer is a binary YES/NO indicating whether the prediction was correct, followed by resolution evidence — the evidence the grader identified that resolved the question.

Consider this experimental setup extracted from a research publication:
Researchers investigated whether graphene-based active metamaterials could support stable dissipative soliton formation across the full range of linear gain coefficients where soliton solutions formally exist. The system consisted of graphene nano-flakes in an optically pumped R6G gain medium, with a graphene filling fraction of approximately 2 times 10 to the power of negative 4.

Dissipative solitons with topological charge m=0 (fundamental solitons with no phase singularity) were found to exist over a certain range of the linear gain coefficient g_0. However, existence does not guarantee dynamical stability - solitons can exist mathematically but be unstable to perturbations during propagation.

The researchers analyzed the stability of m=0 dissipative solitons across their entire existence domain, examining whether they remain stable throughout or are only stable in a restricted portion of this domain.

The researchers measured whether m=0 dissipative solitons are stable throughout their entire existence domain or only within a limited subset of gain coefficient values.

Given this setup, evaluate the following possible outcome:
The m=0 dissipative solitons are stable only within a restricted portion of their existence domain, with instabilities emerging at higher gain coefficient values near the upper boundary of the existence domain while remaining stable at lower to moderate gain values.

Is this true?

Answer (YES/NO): YES